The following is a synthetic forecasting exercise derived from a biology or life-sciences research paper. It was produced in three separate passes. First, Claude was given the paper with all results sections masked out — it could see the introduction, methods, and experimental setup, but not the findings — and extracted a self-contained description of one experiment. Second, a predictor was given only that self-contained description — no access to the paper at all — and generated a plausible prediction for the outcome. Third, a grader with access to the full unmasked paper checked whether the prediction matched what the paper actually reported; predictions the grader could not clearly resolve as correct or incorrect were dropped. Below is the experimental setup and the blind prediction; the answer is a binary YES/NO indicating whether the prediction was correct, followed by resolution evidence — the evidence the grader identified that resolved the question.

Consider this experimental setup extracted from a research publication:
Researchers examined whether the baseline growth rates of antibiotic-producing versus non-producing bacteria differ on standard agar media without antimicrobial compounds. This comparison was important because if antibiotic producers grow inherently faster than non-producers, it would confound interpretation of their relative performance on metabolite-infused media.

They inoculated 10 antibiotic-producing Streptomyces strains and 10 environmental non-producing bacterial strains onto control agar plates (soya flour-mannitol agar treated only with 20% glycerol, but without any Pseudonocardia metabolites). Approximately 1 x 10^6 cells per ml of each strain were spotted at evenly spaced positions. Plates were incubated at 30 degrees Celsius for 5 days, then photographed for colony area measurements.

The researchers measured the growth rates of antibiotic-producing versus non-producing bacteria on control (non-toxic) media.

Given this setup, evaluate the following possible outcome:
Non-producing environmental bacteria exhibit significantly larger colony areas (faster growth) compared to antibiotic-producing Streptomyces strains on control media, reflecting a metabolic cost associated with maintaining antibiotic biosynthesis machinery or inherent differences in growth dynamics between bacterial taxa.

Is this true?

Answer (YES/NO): YES